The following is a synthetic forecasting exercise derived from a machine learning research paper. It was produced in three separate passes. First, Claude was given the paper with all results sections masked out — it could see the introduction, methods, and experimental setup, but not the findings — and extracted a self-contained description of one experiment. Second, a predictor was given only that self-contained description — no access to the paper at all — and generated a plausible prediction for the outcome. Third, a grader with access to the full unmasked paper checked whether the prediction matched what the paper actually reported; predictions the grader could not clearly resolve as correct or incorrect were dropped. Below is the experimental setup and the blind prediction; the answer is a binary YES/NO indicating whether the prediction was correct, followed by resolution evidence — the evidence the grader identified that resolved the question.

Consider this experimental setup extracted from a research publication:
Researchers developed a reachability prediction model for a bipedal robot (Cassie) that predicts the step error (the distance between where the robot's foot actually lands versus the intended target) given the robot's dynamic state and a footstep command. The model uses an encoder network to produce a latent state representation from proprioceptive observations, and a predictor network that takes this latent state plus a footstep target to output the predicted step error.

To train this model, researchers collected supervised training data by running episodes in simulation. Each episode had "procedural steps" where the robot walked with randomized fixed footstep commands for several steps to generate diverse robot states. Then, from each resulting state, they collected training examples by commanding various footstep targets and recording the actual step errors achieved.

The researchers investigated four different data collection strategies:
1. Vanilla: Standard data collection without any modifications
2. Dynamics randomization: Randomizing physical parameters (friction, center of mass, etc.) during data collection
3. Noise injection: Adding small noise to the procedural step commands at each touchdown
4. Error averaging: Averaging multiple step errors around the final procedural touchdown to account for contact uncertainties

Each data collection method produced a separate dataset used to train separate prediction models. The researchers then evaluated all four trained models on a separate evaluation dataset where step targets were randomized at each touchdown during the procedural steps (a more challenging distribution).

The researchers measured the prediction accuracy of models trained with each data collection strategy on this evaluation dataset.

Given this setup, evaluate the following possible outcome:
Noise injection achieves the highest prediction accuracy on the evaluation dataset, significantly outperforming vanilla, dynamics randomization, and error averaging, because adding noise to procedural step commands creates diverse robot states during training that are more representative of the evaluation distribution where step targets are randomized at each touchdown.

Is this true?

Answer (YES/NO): NO